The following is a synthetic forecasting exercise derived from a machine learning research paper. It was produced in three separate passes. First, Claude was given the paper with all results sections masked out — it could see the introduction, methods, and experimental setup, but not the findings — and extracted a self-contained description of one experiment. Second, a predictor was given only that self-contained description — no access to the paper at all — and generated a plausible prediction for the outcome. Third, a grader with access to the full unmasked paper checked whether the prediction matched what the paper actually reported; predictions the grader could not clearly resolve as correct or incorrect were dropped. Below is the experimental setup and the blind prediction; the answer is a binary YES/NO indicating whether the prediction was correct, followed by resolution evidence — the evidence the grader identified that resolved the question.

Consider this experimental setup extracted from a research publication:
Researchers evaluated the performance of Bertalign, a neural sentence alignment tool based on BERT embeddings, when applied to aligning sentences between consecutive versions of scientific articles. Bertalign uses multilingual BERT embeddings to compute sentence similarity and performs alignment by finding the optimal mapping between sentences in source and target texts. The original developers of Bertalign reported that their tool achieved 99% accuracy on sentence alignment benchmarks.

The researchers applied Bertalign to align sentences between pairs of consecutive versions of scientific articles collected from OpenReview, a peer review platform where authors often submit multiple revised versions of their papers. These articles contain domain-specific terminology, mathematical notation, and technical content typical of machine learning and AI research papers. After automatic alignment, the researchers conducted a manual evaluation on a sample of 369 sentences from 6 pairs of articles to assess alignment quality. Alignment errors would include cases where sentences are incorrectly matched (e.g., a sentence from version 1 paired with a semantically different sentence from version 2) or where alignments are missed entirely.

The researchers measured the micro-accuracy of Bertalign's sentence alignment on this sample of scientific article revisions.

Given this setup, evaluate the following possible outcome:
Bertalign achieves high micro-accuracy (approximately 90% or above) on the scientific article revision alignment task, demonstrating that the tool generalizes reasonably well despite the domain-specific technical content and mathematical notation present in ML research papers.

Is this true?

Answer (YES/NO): YES